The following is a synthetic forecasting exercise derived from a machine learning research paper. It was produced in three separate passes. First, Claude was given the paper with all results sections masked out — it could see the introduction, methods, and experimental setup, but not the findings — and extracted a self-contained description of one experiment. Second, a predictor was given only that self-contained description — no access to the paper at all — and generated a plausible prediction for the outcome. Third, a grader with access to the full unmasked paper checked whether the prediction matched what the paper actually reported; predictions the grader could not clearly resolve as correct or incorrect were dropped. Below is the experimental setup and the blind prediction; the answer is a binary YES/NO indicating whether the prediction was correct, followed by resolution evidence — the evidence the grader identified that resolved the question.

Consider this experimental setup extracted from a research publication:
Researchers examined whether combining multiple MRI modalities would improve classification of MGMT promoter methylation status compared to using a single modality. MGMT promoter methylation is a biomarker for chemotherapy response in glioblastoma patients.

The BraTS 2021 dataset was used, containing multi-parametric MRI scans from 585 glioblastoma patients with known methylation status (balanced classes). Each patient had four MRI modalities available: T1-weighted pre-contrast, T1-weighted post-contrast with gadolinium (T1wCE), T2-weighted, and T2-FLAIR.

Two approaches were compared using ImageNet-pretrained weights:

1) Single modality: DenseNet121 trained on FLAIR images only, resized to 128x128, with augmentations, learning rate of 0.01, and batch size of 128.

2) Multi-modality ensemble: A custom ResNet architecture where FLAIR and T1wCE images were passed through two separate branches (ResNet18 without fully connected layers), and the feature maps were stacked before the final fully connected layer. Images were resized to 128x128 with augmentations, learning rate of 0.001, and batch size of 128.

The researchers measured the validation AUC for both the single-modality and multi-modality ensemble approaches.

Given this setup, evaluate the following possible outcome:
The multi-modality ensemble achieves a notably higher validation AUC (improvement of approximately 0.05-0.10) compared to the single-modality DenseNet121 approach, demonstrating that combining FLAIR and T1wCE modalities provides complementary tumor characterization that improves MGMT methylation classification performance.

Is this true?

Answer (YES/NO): NO